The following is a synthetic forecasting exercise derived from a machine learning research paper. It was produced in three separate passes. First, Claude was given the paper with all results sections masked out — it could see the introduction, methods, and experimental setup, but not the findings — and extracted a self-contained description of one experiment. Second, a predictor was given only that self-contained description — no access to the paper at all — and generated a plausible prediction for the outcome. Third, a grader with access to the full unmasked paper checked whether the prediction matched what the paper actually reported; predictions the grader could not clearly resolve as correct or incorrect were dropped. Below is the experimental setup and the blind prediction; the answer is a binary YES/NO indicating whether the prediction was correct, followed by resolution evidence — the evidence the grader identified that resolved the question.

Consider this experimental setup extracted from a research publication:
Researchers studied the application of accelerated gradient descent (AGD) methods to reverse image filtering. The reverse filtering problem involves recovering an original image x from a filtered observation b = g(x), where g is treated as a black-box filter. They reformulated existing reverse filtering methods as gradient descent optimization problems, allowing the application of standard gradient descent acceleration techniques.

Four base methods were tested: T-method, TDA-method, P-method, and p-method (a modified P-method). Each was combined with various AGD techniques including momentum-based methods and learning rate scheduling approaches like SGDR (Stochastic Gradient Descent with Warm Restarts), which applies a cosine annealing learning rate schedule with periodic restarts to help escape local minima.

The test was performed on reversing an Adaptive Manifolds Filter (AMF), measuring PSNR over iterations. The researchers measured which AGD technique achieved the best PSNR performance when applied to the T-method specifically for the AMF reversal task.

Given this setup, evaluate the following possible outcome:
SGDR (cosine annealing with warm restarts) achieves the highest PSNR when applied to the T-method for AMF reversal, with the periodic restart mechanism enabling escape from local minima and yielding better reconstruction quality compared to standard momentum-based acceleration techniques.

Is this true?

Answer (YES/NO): YES